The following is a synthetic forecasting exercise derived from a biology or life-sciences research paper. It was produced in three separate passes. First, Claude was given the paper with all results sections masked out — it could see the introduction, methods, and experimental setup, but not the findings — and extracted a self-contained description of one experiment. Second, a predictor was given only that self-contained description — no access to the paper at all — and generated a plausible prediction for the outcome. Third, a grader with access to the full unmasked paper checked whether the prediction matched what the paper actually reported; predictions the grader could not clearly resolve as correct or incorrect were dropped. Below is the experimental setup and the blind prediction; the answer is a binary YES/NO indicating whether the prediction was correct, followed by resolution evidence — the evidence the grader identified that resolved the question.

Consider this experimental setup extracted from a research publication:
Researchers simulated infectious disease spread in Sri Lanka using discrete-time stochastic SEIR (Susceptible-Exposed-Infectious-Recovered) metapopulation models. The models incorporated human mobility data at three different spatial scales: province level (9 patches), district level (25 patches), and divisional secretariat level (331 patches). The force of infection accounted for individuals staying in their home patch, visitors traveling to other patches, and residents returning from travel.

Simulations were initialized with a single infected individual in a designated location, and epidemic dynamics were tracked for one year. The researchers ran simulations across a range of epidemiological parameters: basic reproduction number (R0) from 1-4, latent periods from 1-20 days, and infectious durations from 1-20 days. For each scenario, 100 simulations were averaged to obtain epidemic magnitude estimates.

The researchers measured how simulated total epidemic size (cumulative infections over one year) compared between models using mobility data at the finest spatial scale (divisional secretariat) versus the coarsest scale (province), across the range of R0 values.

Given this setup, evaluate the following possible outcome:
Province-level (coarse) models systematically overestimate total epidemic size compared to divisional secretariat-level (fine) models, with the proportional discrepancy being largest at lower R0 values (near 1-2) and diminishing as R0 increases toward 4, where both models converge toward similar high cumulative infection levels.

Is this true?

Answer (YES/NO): YES